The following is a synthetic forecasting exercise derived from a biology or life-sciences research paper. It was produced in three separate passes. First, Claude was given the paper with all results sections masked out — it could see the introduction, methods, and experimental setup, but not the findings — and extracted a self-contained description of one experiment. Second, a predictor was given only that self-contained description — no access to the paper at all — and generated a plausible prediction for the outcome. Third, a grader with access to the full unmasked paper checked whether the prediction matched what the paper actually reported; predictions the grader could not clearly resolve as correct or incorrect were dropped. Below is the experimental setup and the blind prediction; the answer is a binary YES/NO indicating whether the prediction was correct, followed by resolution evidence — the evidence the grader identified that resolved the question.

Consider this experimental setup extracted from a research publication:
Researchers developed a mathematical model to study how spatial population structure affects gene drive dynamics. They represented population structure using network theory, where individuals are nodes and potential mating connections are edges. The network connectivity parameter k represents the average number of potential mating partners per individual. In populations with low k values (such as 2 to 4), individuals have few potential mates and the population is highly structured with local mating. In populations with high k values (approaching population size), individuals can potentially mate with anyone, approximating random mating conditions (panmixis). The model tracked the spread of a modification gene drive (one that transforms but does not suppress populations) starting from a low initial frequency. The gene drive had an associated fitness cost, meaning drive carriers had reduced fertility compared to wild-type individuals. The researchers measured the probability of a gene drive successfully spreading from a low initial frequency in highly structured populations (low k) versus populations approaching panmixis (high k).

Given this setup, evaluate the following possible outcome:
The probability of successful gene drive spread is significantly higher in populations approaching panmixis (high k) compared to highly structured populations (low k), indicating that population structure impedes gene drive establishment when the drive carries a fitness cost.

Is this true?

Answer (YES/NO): NO